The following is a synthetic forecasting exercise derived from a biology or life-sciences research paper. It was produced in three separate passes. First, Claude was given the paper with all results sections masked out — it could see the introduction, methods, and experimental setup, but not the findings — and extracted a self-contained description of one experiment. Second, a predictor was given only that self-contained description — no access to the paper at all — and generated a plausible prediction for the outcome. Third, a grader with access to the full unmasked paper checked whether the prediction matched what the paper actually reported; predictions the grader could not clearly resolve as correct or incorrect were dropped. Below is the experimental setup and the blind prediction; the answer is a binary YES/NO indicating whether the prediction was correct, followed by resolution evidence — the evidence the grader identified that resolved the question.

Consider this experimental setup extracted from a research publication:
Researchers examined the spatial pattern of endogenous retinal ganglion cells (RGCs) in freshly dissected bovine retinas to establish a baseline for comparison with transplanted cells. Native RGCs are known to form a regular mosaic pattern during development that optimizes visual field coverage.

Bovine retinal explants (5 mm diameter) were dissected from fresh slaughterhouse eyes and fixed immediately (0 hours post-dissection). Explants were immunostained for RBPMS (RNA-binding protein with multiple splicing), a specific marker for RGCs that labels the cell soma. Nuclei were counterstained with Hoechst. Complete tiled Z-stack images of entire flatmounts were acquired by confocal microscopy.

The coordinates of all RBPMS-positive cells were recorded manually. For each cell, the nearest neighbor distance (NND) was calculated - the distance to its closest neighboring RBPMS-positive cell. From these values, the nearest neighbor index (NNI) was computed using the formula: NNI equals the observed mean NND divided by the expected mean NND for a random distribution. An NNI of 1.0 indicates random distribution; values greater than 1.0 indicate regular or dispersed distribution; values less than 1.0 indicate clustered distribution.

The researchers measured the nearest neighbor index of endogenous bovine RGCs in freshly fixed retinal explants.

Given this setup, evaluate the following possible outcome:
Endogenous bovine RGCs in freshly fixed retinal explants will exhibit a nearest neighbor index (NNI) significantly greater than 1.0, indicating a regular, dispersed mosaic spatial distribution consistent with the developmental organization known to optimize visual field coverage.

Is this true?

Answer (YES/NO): NO